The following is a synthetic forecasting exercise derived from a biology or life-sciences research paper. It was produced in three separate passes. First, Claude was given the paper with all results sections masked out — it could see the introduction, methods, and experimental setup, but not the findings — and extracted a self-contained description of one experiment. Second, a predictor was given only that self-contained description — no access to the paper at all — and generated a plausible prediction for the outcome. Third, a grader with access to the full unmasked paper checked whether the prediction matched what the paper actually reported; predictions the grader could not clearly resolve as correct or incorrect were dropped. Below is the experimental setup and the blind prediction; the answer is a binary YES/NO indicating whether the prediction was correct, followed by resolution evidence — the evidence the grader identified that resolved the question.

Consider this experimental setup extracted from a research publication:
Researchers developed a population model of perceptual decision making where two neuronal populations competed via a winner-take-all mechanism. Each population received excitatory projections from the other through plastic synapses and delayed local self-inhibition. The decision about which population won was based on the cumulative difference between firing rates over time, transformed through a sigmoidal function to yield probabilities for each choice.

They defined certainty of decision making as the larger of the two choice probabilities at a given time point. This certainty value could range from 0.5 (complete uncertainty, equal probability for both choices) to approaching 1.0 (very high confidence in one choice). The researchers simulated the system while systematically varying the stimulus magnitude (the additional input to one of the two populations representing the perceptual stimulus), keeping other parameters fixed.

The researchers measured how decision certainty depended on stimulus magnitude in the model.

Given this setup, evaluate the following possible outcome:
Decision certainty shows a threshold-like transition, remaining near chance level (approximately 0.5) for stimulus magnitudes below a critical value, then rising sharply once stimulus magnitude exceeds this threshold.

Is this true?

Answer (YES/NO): NO